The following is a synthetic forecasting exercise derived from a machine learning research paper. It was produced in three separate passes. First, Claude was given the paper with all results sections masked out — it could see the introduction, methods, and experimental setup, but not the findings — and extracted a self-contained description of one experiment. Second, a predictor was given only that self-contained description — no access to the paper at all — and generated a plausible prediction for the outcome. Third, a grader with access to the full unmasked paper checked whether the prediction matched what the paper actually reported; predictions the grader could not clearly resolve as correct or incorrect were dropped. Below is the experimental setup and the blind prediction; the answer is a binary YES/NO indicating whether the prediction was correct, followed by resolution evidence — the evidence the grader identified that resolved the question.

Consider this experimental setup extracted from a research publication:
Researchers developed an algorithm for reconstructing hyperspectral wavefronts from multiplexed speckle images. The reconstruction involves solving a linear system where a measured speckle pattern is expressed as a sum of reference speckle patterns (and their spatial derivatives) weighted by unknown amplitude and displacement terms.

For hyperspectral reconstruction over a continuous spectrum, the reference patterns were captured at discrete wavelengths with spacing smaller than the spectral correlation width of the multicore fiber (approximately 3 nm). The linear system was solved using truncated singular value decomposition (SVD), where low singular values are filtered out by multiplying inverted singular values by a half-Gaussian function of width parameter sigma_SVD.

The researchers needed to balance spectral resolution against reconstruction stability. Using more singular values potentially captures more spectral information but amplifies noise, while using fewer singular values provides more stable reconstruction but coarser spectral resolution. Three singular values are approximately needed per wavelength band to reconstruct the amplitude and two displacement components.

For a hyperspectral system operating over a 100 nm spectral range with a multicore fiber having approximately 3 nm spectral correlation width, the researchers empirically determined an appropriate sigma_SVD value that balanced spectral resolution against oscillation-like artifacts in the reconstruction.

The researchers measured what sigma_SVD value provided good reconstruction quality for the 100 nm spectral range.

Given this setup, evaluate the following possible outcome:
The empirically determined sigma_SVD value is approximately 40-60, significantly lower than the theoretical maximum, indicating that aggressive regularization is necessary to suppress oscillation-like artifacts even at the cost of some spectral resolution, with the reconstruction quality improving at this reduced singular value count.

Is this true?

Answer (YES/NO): NO